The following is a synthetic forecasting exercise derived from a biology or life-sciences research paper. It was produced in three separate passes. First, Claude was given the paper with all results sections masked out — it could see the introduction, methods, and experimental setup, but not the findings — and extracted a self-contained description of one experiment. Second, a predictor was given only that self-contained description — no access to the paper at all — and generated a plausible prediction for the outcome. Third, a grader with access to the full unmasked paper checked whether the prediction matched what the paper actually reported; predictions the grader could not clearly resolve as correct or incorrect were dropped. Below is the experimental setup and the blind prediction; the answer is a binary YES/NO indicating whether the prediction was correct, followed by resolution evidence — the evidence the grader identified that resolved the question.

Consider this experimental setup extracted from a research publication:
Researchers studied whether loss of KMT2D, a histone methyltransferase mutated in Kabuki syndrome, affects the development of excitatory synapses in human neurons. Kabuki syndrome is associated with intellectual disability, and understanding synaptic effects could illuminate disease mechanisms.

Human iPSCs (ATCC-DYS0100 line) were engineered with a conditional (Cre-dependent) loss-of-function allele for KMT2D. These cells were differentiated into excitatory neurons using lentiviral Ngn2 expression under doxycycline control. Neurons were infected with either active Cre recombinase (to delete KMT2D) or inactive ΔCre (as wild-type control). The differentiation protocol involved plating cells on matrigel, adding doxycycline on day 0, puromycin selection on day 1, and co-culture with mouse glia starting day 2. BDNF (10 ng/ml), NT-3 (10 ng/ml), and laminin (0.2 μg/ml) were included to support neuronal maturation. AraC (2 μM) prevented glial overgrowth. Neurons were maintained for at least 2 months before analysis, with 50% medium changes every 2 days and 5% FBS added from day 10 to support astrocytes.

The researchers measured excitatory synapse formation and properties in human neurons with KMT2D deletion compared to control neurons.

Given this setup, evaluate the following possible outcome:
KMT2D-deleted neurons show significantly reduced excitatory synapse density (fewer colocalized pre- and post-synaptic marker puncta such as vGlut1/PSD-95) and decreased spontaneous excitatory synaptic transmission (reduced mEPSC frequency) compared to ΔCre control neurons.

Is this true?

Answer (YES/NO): NO